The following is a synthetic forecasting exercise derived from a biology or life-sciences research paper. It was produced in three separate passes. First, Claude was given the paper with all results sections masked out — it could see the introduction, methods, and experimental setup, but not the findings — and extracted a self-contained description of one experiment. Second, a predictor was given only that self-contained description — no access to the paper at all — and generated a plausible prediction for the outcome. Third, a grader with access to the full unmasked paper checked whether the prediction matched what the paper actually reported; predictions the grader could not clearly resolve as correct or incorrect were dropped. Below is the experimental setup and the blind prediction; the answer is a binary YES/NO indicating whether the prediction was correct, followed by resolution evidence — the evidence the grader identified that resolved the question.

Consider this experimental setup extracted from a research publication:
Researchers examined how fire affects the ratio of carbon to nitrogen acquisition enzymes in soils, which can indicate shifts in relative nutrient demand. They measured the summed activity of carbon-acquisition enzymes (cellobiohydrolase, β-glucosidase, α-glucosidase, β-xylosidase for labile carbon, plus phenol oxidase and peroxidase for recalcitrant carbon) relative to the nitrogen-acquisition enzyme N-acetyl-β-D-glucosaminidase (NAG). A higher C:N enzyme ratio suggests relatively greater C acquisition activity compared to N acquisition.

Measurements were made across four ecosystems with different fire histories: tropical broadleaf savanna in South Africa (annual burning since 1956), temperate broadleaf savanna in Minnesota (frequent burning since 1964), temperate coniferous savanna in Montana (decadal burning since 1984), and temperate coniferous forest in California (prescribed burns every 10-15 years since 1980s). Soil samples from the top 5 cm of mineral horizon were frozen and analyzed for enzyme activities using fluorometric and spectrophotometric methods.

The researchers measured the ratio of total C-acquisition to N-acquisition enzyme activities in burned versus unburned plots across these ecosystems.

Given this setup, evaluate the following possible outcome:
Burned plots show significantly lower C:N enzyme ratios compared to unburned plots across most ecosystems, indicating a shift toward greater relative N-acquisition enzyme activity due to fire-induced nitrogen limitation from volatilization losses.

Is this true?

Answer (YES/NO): NO